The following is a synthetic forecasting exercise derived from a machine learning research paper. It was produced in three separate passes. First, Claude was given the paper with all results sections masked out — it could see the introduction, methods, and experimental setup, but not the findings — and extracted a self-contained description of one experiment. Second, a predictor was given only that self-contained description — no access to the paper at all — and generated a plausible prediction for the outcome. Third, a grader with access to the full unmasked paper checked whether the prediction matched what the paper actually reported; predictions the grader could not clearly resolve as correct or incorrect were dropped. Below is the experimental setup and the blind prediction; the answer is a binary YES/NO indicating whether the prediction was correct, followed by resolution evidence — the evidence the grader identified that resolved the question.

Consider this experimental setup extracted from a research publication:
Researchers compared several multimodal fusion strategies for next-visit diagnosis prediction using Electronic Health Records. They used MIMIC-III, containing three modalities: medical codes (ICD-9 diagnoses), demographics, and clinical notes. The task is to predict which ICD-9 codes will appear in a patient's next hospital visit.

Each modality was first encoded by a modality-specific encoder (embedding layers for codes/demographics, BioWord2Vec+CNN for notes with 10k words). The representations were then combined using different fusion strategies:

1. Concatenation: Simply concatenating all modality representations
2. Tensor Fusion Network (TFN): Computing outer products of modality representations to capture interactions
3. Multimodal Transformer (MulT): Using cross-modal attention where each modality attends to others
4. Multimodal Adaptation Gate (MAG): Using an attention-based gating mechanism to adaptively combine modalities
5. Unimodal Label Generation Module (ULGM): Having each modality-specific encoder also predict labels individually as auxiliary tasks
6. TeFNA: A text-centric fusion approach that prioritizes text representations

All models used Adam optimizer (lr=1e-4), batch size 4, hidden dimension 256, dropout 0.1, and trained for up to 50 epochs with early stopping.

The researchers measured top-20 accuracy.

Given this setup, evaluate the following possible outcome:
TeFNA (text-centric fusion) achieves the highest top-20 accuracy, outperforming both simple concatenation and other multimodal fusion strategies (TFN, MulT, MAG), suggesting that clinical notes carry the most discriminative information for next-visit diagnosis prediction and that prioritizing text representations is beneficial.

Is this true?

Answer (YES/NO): YES